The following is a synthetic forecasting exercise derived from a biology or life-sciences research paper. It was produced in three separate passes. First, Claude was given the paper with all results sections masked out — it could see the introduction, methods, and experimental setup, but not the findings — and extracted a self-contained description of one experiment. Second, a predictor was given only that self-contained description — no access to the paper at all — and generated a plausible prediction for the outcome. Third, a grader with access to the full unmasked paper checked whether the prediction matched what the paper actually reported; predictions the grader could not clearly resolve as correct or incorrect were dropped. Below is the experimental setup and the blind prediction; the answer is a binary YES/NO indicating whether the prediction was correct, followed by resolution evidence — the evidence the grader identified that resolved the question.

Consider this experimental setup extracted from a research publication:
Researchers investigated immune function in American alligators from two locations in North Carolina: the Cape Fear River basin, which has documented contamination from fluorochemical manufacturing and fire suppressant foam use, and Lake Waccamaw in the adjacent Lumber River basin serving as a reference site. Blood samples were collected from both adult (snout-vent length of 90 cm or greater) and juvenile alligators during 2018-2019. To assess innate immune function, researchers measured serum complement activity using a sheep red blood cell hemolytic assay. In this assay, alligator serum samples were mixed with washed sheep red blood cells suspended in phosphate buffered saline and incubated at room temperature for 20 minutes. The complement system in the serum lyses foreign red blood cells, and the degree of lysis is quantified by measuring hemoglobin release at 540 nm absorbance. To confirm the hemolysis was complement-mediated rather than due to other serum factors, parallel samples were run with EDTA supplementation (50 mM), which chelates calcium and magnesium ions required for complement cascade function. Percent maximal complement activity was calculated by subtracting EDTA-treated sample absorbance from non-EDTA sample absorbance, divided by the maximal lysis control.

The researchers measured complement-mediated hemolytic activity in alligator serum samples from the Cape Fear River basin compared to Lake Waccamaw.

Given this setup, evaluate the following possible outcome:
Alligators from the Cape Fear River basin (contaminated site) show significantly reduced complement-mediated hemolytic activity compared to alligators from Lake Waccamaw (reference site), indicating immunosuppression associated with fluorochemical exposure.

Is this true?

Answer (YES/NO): NO